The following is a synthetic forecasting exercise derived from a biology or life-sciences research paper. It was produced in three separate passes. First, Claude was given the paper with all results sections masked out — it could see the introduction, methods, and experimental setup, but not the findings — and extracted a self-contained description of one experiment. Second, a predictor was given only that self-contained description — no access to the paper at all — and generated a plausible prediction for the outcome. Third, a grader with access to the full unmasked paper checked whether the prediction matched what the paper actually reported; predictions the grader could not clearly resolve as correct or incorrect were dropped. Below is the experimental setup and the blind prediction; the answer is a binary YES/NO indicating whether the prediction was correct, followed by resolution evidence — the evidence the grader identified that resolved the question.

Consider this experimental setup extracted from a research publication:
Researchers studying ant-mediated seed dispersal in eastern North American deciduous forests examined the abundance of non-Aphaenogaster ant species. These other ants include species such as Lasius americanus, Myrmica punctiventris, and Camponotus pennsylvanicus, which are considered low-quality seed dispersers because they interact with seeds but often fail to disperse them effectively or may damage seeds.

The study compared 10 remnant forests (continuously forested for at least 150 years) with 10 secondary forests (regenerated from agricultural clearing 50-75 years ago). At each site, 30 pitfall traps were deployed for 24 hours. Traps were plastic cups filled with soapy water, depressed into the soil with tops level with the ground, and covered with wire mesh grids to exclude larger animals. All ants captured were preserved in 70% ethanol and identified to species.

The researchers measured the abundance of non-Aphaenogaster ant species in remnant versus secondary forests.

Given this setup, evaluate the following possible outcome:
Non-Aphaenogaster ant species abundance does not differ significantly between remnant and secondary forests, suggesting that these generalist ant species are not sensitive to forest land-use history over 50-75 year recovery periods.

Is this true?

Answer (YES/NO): YES